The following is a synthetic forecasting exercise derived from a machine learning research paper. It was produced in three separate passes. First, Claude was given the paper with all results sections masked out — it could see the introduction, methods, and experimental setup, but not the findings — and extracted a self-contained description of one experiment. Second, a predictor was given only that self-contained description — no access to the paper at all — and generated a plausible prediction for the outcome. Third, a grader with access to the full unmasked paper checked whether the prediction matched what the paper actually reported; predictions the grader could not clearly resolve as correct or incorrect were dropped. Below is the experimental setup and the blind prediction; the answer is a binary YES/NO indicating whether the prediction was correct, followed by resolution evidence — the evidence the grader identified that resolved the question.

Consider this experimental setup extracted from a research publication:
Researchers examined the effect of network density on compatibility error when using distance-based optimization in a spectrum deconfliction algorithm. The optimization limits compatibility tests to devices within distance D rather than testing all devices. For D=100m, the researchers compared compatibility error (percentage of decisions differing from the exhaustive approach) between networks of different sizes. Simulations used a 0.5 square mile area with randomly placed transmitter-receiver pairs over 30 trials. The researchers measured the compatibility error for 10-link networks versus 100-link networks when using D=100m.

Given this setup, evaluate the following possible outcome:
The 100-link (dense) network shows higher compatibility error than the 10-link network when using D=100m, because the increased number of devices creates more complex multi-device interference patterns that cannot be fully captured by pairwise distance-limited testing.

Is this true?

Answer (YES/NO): NO